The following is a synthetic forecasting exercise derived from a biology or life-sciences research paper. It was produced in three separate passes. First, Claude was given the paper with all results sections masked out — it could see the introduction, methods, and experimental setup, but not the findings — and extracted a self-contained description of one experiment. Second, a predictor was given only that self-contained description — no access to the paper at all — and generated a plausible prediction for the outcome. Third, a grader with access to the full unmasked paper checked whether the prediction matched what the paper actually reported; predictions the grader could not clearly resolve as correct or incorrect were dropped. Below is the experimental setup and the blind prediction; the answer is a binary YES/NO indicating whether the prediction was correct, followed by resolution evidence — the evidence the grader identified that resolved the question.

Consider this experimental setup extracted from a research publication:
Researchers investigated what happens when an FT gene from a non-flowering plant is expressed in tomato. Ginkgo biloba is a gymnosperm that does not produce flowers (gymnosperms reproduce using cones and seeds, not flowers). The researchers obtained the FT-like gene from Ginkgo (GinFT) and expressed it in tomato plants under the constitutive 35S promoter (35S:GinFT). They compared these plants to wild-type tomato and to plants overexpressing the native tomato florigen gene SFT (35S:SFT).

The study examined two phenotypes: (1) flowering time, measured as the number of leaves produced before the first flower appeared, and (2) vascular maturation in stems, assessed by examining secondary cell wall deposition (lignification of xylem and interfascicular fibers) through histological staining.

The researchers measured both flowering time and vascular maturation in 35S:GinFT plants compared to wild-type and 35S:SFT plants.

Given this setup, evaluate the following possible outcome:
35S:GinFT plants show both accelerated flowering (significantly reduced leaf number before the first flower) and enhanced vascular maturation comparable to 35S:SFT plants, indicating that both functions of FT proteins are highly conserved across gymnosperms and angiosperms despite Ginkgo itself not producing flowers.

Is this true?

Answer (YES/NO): NO